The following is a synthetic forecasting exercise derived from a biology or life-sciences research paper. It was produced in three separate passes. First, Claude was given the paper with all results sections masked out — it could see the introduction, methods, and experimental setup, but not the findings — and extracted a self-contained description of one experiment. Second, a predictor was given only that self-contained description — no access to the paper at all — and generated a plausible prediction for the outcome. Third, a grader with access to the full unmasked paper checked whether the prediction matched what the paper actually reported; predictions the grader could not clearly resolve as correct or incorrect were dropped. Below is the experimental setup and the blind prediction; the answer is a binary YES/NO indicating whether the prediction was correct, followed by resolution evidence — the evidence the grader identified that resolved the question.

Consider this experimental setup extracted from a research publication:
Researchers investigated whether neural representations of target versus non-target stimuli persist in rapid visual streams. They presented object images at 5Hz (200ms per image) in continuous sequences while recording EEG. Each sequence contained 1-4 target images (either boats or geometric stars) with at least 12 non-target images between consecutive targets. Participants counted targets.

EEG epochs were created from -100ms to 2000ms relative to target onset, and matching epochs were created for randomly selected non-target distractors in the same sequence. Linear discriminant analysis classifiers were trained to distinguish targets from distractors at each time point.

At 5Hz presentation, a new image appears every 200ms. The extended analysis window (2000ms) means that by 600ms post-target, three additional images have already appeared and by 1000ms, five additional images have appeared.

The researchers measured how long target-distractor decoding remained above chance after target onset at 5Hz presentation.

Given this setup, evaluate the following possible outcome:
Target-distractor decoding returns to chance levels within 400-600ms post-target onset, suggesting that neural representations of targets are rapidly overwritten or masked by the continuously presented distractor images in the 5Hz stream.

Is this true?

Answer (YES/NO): NO